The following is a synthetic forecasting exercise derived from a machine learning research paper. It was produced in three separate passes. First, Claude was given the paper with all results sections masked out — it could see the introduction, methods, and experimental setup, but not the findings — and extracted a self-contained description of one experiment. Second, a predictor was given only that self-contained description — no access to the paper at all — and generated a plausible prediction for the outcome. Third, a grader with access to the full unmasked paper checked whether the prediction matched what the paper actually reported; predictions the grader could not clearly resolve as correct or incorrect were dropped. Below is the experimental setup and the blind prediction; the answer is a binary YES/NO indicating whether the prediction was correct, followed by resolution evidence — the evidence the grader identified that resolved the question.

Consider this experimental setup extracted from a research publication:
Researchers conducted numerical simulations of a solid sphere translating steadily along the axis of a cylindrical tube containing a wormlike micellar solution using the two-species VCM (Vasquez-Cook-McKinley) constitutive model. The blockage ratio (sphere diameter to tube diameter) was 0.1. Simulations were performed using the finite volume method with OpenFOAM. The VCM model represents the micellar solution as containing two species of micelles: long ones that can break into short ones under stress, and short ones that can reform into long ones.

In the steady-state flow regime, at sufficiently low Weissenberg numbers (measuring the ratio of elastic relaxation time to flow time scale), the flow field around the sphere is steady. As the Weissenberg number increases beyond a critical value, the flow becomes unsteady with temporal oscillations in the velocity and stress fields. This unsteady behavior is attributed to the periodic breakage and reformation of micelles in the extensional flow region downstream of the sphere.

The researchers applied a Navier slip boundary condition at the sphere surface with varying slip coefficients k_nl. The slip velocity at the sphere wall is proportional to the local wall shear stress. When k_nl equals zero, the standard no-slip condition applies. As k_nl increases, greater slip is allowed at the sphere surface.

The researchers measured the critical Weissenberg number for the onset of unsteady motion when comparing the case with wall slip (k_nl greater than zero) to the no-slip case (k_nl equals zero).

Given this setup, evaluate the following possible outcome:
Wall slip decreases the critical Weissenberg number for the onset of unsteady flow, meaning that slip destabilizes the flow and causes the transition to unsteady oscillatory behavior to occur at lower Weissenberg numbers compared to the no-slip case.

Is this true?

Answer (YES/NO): NO